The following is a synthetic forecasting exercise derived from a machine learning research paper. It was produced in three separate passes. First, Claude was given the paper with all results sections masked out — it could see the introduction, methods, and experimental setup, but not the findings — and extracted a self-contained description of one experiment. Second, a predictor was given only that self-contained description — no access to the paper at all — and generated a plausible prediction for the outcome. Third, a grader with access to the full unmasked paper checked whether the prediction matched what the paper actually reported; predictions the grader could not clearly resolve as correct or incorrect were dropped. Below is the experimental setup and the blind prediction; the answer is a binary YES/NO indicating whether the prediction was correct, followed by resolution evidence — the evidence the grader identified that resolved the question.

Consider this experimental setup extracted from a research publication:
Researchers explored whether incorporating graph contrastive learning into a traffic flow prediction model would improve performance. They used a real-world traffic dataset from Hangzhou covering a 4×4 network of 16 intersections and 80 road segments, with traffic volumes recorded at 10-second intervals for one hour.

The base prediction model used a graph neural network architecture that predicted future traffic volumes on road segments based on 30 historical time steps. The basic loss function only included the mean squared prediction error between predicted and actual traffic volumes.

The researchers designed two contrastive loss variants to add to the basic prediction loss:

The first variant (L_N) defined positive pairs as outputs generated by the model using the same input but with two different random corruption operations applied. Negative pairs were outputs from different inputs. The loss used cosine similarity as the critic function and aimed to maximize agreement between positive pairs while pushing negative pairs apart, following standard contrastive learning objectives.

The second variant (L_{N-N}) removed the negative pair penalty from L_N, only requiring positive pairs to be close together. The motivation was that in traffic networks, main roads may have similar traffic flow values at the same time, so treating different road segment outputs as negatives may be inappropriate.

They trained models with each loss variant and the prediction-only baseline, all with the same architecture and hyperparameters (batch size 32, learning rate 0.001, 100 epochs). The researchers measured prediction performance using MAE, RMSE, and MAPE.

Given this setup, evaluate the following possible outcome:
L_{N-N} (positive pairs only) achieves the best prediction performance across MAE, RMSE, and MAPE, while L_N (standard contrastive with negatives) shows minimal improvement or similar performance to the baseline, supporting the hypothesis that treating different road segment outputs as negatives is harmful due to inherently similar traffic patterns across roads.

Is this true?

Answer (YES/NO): NO